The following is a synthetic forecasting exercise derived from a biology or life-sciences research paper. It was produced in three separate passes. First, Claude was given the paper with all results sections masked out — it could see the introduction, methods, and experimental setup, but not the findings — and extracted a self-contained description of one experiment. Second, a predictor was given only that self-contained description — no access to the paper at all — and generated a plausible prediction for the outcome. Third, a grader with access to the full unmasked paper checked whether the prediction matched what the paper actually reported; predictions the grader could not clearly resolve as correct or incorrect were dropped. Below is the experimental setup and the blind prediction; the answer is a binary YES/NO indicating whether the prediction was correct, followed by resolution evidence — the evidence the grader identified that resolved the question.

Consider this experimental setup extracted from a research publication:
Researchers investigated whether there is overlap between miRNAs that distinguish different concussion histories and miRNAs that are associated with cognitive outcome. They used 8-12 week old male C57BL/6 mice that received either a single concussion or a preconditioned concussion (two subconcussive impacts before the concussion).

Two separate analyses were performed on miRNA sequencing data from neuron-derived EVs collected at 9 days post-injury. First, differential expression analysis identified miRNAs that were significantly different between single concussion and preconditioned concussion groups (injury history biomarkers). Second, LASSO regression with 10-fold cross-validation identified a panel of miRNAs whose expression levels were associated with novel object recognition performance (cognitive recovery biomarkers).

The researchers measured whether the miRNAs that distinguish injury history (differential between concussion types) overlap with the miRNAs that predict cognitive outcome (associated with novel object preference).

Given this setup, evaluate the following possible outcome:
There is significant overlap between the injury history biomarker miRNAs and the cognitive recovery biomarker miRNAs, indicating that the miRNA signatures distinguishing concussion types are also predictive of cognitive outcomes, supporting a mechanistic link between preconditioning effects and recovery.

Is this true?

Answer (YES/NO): NO